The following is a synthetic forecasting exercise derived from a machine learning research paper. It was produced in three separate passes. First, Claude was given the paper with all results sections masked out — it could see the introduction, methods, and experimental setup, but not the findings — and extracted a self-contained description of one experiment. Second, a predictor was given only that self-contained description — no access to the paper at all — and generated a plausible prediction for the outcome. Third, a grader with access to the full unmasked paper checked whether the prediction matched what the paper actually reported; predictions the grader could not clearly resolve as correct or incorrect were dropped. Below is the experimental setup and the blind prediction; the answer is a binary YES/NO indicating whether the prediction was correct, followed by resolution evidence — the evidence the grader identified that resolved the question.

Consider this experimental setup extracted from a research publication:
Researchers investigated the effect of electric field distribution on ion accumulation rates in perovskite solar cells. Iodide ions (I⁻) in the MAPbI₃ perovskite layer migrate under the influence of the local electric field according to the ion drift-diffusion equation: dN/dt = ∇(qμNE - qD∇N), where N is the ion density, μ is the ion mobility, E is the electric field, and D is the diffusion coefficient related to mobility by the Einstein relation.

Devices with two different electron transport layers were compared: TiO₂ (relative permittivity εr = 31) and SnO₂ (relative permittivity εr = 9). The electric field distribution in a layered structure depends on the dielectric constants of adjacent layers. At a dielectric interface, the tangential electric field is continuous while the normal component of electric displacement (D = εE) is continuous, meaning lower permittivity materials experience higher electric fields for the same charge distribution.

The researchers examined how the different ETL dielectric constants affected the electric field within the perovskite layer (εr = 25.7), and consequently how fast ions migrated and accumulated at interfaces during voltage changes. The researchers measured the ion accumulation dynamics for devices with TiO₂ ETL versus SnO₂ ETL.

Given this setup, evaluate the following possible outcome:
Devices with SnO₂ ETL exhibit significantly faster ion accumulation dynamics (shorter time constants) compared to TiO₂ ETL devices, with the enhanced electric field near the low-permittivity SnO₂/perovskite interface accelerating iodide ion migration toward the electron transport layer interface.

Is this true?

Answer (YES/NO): NO